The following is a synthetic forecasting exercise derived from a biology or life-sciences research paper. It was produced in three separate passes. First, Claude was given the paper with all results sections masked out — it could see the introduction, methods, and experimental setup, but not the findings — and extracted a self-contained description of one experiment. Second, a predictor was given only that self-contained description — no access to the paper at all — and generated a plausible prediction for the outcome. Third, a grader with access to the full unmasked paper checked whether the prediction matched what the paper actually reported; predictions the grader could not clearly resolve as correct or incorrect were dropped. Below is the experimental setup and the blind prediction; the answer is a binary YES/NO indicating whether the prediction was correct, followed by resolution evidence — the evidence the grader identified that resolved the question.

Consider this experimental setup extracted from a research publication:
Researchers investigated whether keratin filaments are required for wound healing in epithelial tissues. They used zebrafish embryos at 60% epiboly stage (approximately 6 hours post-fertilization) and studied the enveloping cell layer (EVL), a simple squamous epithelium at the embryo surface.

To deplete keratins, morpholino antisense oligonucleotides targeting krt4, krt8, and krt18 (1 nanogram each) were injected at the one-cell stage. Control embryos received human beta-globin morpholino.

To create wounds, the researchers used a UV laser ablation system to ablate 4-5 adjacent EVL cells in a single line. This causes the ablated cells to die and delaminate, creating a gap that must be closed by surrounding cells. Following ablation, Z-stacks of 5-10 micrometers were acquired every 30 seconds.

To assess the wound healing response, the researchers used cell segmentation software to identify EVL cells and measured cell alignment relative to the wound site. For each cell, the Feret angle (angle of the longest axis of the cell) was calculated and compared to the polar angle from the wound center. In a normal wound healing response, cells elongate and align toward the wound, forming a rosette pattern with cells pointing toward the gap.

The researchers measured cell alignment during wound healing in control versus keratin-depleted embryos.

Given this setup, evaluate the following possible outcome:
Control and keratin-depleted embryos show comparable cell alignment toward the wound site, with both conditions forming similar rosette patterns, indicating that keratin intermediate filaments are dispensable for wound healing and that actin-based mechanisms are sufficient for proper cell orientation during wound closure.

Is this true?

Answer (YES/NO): NO